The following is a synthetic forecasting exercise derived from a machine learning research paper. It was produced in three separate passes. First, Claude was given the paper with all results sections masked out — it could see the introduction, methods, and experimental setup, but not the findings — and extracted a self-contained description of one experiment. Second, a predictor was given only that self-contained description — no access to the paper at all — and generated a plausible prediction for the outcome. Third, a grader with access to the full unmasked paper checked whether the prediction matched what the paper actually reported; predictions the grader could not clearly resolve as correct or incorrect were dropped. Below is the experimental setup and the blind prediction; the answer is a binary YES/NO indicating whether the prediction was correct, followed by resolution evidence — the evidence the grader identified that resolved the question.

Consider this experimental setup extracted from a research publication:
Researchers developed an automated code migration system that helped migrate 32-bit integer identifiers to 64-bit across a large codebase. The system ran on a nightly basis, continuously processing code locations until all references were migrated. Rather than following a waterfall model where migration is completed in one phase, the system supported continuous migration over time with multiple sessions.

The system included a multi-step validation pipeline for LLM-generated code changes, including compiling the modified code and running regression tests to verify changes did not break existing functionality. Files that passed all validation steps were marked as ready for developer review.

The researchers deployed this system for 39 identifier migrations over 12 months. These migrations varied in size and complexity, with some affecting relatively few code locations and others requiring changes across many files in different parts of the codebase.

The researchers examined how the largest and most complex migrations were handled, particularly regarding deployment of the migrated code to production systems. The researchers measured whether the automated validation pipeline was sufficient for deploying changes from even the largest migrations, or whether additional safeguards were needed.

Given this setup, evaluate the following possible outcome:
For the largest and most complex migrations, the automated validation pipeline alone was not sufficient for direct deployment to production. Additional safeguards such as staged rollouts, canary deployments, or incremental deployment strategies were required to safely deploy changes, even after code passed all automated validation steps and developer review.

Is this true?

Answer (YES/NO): YES